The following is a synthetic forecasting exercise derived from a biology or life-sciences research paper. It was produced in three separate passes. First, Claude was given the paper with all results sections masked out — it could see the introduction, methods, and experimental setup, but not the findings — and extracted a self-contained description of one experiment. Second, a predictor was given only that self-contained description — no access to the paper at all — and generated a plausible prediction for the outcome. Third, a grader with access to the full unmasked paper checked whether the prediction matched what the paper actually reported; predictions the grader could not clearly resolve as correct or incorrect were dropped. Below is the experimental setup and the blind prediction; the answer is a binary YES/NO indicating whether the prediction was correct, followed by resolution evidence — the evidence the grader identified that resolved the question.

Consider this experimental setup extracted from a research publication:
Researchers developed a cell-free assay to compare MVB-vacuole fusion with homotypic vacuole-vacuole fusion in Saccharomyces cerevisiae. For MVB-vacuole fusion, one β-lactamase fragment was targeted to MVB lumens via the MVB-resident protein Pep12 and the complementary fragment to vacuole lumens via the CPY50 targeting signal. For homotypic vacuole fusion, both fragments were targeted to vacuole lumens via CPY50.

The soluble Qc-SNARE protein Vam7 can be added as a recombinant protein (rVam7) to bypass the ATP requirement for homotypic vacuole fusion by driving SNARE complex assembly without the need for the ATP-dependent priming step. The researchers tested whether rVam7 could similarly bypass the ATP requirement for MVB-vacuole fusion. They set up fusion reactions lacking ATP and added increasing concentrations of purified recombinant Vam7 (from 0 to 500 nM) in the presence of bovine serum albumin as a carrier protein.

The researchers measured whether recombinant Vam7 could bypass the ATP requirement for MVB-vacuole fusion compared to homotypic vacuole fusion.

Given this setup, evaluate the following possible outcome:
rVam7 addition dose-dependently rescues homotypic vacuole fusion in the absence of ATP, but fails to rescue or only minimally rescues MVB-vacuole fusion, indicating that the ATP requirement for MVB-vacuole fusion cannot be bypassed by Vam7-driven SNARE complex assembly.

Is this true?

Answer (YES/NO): NO